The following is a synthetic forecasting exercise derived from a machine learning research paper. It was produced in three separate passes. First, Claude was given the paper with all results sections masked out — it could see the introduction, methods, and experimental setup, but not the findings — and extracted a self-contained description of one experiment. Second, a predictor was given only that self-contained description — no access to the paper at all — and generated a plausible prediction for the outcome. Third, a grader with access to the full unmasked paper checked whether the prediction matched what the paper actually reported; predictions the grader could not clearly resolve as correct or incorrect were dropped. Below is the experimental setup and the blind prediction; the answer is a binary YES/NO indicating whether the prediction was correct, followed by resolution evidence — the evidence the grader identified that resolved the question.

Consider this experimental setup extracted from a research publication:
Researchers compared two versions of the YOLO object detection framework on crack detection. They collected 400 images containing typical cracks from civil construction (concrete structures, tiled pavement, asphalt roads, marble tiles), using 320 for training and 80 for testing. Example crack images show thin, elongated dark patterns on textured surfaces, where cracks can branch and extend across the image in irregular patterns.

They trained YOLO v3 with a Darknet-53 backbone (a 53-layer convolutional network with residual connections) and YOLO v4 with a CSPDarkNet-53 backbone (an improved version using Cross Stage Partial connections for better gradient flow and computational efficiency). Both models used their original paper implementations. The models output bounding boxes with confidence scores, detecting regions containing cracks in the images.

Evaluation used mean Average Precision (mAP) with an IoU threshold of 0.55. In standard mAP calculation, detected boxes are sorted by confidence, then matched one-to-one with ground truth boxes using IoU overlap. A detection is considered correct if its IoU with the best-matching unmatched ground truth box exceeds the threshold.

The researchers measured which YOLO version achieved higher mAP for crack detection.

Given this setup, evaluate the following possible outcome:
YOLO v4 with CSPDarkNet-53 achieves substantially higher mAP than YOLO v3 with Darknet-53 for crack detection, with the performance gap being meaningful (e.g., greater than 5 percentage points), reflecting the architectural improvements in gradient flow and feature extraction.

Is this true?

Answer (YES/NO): NO